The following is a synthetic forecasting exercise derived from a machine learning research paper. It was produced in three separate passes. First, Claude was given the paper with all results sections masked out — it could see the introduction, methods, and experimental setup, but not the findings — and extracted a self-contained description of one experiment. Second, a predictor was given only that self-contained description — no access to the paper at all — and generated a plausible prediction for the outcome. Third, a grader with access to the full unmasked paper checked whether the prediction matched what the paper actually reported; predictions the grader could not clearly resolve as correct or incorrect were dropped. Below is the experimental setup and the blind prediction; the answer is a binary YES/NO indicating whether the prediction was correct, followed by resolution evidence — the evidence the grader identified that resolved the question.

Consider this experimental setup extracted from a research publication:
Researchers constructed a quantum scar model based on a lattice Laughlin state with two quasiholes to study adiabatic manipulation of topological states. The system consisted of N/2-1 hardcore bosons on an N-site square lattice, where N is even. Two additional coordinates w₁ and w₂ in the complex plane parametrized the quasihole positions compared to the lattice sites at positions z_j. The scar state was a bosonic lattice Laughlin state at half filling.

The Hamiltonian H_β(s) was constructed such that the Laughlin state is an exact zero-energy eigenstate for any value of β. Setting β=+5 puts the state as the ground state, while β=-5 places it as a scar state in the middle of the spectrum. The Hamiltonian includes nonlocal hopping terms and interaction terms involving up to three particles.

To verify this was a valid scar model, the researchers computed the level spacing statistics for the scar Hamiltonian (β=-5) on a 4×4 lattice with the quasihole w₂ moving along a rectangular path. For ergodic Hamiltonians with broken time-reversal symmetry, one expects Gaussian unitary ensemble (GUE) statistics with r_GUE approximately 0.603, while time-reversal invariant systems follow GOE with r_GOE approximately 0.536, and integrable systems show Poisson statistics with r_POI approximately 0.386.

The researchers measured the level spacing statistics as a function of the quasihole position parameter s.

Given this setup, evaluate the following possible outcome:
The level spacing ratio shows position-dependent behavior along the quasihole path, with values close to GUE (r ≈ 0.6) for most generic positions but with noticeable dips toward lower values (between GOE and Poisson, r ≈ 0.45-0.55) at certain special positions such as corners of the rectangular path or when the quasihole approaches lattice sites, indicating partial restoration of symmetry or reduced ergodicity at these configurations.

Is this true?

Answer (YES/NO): NO